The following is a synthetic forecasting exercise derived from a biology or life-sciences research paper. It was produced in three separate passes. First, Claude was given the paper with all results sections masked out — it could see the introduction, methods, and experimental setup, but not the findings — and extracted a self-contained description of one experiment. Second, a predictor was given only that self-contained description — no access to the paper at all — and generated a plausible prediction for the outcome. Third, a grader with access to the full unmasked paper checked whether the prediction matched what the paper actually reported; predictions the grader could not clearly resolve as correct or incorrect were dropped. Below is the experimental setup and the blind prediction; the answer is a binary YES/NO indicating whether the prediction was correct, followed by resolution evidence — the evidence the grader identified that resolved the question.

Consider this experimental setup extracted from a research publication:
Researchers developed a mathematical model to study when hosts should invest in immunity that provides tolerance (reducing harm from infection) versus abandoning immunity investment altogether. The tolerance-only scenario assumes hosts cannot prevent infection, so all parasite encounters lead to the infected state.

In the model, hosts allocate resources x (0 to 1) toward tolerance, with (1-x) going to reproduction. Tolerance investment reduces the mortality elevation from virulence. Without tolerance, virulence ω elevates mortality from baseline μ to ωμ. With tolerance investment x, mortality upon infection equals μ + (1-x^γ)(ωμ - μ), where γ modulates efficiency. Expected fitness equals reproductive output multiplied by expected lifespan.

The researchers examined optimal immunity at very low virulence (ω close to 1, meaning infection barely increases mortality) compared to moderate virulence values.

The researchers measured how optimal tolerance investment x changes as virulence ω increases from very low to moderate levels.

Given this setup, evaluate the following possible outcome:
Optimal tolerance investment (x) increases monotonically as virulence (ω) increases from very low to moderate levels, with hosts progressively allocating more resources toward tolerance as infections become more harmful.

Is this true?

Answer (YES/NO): NO